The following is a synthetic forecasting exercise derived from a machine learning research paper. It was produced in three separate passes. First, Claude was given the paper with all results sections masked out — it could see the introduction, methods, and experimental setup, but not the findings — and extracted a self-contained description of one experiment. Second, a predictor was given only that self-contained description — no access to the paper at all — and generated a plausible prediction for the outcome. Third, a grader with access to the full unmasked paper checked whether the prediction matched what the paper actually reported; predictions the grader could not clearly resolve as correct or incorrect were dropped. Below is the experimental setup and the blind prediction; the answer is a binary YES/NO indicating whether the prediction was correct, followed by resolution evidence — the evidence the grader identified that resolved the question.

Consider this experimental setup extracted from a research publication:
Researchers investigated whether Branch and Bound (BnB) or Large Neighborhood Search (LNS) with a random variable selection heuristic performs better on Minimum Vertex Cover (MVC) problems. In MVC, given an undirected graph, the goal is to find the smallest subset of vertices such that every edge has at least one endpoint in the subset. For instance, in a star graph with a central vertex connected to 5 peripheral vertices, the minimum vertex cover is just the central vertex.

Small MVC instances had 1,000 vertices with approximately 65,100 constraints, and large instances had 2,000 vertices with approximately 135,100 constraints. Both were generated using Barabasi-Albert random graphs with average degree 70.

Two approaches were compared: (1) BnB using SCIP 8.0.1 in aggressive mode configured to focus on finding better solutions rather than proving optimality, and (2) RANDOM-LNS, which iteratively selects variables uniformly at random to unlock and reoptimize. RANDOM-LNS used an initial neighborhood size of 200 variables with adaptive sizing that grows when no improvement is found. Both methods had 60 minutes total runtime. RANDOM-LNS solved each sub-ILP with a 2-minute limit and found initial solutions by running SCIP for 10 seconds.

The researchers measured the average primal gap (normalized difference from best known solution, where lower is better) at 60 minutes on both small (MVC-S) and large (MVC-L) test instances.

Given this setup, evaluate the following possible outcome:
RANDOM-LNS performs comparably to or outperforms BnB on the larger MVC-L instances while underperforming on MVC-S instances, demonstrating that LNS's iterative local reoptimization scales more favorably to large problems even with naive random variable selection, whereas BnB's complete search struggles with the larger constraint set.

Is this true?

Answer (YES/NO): NO